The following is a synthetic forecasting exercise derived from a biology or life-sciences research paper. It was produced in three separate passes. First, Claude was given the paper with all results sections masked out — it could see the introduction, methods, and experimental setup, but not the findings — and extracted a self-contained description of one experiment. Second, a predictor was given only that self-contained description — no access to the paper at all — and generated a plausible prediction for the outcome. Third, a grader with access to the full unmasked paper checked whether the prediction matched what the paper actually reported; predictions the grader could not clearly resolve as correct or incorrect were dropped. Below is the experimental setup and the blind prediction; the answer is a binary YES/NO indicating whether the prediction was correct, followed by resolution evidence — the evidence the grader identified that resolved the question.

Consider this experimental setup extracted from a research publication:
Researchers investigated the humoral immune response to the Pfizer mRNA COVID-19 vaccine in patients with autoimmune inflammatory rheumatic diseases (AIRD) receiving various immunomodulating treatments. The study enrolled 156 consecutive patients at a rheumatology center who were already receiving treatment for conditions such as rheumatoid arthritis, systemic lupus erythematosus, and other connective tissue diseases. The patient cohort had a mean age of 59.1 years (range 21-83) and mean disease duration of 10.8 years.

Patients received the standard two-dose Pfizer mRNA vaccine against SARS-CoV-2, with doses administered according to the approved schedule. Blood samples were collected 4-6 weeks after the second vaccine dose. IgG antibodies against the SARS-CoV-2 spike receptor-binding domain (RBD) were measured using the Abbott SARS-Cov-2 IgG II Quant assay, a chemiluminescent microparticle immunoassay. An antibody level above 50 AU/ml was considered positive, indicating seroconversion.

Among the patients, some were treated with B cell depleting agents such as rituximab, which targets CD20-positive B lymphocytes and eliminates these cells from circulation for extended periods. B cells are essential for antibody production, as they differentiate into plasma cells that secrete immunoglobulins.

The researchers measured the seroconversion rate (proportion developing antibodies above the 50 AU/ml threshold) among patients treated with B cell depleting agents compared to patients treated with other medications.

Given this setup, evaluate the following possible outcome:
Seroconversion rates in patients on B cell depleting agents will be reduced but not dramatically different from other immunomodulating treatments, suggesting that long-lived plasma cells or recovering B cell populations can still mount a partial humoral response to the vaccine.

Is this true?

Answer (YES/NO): NO